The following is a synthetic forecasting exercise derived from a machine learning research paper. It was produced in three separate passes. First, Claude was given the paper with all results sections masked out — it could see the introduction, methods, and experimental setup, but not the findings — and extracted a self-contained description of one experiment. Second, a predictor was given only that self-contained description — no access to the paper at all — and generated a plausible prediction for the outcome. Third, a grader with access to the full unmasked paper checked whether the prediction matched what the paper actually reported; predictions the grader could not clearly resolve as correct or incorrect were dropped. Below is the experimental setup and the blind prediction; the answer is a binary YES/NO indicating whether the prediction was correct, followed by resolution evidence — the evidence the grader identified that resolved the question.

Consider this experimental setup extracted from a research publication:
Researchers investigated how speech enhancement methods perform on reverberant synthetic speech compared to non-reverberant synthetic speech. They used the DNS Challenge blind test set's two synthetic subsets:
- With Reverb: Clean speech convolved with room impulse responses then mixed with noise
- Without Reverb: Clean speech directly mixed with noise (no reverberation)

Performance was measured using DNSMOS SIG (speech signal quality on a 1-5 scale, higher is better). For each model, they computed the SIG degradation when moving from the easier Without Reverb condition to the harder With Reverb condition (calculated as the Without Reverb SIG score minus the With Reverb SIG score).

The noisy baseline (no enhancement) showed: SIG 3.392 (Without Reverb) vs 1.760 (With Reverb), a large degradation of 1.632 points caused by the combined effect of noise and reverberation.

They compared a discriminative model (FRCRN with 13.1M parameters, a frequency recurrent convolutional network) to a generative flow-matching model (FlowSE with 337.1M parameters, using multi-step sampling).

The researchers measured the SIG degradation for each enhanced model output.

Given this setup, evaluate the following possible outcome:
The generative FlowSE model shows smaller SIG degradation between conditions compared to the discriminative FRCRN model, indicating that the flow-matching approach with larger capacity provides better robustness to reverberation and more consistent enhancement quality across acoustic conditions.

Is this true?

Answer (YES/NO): YES